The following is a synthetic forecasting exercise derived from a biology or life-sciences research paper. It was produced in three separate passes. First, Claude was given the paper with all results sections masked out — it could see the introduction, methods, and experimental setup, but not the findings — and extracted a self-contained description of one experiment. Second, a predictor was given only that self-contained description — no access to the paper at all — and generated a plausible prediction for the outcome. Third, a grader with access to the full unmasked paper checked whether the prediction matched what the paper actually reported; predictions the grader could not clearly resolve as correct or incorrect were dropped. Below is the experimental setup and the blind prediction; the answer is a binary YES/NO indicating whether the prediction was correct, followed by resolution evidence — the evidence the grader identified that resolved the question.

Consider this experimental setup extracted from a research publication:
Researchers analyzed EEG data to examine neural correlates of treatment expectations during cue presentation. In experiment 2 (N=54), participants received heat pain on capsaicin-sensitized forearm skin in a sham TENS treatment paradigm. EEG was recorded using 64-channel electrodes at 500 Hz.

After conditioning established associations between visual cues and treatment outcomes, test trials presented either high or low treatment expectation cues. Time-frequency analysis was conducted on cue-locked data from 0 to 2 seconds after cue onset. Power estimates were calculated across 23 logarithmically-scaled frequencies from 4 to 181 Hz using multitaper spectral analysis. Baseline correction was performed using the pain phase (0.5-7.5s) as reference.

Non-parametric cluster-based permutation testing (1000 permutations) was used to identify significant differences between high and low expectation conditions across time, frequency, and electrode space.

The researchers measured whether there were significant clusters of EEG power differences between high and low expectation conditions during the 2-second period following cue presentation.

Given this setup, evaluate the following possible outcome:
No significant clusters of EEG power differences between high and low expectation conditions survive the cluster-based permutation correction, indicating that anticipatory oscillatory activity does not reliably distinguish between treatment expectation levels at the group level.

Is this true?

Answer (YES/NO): YES